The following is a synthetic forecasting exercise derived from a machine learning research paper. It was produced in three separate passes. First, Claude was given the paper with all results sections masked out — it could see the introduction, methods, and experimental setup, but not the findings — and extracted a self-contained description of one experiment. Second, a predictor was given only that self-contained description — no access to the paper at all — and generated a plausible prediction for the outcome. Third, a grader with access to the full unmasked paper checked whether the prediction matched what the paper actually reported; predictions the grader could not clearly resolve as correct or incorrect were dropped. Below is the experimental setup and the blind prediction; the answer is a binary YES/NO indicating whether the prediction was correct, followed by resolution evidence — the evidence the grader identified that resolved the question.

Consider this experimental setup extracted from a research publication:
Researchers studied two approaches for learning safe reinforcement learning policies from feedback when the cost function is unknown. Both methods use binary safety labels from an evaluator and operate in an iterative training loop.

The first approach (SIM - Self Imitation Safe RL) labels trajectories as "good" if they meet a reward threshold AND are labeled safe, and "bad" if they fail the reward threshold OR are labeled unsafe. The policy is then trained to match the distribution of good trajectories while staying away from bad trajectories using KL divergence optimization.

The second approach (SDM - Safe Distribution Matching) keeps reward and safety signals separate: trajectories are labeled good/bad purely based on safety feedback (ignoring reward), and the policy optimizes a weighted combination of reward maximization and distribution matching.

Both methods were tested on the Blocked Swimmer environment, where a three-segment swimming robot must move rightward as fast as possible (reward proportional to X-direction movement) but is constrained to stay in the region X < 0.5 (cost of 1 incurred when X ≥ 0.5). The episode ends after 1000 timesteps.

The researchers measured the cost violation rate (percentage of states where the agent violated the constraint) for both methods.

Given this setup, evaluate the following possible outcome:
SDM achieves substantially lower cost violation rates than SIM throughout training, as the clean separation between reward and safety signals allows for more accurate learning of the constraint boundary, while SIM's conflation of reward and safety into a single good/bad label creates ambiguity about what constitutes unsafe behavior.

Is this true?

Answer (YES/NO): NO